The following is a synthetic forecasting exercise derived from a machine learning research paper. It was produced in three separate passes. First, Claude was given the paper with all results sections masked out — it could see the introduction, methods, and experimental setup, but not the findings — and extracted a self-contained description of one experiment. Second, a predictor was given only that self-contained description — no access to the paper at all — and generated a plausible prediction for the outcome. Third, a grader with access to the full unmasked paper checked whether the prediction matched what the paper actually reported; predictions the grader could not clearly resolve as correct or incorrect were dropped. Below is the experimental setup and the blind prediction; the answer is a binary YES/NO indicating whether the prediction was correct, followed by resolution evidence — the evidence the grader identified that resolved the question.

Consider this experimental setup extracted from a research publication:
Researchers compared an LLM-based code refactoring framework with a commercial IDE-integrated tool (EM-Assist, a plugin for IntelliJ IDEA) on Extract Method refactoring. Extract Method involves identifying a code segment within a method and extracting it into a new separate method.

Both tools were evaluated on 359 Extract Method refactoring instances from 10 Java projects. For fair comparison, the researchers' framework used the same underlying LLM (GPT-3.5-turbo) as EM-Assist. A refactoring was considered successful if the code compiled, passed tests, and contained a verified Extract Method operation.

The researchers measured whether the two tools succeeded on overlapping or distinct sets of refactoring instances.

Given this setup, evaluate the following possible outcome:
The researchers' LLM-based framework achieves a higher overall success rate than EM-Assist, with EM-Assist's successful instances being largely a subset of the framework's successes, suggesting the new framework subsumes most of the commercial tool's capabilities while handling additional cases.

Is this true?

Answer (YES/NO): NO